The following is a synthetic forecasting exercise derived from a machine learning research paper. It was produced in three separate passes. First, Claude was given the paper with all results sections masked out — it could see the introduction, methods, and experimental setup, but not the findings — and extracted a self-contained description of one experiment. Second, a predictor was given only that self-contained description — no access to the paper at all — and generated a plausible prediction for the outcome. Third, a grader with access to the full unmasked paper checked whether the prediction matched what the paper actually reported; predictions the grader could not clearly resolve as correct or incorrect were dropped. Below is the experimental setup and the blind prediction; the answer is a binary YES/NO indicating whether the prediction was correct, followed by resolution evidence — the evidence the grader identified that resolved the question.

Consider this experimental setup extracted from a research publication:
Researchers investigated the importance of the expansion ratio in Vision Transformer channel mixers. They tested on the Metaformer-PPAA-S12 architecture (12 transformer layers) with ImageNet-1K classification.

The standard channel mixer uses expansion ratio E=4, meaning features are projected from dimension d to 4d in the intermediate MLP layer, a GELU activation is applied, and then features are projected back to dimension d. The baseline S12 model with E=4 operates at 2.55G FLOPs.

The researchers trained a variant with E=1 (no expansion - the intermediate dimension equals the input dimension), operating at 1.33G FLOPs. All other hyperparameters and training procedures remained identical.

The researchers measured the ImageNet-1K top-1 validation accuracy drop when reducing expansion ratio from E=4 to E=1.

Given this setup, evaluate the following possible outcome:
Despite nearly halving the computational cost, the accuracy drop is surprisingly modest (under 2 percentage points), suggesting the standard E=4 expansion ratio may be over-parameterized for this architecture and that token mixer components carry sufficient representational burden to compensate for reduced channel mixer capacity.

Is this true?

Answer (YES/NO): NO